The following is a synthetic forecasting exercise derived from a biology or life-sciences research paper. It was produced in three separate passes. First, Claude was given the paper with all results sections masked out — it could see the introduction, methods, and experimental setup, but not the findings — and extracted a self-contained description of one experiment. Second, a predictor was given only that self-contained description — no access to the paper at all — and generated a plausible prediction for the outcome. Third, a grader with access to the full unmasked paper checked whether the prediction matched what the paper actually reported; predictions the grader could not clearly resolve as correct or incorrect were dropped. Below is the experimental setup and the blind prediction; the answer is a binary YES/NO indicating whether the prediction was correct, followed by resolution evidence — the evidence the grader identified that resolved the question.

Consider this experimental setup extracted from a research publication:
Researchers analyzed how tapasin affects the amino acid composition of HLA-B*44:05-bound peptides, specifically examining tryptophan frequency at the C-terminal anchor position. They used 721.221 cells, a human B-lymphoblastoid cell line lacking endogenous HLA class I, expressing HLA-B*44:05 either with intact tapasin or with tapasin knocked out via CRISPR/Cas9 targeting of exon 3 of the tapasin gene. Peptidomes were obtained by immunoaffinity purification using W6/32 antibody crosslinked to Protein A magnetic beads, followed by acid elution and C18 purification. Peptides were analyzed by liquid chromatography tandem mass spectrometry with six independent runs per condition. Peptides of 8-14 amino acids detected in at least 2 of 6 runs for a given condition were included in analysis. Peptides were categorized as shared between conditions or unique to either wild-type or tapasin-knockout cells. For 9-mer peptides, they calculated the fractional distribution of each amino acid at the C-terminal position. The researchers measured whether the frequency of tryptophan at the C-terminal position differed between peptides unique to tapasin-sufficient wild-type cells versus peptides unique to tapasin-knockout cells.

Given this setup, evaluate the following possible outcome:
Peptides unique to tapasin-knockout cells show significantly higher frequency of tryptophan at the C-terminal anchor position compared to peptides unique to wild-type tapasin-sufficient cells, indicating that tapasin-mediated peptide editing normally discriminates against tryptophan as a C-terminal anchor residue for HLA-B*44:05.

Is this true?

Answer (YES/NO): NO